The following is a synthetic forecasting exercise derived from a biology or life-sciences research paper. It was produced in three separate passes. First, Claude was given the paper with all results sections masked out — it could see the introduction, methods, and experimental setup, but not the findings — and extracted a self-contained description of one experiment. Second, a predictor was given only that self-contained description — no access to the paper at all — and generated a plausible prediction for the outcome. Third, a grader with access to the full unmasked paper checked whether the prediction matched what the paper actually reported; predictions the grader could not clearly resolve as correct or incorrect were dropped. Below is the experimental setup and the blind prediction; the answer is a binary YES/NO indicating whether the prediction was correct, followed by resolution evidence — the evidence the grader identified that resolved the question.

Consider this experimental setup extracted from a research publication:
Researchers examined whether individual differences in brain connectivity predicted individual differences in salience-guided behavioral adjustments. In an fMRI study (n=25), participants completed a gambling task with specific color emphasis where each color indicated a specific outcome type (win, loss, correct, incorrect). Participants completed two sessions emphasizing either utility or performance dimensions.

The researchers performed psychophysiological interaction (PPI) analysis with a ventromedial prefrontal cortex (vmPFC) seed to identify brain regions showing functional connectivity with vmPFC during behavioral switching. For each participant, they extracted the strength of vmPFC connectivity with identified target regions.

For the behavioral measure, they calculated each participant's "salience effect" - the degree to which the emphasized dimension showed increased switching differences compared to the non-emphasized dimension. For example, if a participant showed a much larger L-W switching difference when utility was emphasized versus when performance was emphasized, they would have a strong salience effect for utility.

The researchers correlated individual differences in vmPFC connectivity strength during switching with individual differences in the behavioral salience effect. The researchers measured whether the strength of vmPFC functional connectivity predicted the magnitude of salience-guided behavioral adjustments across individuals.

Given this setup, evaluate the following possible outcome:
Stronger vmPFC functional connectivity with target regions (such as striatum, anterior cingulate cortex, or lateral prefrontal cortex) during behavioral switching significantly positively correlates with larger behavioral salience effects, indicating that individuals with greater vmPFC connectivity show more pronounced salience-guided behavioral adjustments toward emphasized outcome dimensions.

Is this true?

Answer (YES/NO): NO